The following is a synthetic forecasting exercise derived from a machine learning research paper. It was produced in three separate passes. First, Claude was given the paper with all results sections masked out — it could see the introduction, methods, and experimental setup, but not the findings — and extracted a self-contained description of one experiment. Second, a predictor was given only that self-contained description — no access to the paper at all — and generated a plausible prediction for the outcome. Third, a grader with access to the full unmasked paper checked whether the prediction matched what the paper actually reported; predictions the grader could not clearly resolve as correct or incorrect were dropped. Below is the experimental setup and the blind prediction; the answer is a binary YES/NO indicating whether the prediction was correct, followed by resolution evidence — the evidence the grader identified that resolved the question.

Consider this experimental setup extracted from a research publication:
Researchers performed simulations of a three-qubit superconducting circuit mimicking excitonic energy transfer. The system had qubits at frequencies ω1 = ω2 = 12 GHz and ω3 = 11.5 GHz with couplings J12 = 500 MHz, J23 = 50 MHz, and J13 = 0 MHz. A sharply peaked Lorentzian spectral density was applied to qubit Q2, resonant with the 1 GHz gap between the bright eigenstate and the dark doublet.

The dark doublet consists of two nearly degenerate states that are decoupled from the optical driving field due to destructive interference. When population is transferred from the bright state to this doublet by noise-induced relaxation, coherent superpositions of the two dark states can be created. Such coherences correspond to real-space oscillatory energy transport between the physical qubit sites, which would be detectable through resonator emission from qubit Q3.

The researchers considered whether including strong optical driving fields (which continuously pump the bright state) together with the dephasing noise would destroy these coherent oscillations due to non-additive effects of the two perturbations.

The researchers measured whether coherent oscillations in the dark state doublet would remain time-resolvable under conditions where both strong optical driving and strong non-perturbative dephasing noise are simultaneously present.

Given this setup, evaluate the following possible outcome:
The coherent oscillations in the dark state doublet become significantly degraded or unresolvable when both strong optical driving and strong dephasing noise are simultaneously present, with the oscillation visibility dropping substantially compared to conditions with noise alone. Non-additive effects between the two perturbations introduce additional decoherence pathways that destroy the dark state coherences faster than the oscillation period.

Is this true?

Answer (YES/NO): NO